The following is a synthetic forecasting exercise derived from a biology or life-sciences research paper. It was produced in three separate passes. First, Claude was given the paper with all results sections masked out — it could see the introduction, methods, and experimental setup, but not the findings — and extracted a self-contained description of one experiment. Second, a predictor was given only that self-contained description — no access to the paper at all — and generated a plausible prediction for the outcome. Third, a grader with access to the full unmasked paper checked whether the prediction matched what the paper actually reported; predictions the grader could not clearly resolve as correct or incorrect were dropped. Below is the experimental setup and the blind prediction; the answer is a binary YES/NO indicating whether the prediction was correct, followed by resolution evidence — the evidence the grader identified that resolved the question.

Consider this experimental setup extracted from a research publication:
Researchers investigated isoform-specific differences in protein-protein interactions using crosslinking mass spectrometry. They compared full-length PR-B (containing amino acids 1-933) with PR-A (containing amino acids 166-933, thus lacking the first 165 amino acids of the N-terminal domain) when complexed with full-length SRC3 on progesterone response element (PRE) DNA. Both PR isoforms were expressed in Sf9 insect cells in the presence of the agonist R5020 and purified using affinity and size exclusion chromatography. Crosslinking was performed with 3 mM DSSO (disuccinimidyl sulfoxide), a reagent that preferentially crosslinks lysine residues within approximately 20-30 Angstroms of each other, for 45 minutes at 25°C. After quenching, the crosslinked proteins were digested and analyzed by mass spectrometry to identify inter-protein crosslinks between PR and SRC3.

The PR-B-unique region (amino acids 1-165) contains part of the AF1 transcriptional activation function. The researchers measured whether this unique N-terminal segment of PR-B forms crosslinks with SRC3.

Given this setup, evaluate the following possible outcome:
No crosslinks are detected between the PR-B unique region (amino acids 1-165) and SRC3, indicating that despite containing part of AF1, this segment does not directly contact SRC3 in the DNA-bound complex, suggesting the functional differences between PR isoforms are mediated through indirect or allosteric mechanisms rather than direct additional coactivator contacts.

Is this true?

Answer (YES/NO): NO